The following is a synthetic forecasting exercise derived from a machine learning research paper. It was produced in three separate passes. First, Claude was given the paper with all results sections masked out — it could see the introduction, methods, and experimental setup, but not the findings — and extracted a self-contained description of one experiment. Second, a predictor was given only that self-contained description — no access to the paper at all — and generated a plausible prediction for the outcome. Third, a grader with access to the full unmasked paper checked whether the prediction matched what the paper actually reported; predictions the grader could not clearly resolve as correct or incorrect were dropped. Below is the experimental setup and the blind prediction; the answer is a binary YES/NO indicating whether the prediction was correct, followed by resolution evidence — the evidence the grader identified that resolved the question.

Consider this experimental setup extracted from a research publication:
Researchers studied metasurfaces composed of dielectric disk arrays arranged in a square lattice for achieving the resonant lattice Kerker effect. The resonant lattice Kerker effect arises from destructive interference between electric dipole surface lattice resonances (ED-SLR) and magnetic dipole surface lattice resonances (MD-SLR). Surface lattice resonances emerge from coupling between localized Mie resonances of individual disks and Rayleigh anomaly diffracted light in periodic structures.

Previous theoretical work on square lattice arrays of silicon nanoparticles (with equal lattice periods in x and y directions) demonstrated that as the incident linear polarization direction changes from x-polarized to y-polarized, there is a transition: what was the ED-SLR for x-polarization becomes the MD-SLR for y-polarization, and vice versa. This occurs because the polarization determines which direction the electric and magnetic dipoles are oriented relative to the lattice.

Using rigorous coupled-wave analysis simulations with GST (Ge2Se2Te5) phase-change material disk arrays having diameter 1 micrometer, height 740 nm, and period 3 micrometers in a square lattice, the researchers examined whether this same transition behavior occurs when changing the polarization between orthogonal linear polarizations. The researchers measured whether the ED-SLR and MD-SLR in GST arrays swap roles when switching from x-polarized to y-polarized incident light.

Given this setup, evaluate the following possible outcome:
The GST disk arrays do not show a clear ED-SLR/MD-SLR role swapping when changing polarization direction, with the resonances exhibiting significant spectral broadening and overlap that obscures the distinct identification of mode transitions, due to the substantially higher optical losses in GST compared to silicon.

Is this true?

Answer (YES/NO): NO